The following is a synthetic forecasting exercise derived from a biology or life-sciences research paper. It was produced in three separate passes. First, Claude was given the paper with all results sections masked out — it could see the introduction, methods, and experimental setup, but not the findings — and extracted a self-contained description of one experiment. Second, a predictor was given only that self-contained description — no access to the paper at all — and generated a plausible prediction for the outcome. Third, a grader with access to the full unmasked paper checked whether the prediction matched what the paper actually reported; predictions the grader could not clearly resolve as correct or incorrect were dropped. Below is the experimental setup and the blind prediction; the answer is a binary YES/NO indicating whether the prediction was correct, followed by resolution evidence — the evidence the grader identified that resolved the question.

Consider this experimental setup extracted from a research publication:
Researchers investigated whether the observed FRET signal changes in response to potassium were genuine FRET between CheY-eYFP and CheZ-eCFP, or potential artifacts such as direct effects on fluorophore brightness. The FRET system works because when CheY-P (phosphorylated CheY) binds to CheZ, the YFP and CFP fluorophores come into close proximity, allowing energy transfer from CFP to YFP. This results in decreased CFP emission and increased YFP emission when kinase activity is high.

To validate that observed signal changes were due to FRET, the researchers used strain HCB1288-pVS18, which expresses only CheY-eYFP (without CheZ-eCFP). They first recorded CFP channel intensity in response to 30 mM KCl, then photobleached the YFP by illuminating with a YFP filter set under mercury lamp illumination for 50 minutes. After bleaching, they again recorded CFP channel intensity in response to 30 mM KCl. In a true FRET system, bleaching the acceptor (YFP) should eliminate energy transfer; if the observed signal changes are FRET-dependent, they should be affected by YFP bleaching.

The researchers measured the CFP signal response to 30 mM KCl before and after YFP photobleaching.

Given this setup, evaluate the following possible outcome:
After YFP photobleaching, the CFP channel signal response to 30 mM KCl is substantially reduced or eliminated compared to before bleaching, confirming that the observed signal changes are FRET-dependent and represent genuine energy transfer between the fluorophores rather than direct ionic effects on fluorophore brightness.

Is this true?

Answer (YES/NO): NO